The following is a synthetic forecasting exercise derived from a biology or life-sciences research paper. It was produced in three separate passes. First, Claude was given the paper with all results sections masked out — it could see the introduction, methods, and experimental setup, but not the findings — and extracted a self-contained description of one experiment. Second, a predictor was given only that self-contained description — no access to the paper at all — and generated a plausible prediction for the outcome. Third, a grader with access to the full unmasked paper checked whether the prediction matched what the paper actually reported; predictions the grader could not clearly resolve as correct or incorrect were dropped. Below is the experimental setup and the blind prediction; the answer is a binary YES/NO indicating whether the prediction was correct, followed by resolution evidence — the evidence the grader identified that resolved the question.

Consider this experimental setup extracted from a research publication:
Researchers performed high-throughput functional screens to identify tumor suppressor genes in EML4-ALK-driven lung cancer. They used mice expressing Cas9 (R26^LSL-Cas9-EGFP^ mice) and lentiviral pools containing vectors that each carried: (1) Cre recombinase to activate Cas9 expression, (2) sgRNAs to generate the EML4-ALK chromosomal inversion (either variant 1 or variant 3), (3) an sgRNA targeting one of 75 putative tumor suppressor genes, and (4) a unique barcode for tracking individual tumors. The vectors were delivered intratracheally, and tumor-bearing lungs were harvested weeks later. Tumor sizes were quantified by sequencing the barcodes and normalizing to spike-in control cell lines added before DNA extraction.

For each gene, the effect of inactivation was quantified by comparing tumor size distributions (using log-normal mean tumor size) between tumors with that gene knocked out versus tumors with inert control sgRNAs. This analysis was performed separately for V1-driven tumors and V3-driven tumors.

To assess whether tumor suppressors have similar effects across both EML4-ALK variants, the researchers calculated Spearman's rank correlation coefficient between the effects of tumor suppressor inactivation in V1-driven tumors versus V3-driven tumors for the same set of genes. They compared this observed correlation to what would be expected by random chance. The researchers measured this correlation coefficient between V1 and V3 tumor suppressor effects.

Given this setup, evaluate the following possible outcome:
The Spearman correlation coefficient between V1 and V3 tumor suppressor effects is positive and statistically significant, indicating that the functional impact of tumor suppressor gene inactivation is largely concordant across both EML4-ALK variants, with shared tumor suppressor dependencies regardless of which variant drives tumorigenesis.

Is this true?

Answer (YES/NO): NO